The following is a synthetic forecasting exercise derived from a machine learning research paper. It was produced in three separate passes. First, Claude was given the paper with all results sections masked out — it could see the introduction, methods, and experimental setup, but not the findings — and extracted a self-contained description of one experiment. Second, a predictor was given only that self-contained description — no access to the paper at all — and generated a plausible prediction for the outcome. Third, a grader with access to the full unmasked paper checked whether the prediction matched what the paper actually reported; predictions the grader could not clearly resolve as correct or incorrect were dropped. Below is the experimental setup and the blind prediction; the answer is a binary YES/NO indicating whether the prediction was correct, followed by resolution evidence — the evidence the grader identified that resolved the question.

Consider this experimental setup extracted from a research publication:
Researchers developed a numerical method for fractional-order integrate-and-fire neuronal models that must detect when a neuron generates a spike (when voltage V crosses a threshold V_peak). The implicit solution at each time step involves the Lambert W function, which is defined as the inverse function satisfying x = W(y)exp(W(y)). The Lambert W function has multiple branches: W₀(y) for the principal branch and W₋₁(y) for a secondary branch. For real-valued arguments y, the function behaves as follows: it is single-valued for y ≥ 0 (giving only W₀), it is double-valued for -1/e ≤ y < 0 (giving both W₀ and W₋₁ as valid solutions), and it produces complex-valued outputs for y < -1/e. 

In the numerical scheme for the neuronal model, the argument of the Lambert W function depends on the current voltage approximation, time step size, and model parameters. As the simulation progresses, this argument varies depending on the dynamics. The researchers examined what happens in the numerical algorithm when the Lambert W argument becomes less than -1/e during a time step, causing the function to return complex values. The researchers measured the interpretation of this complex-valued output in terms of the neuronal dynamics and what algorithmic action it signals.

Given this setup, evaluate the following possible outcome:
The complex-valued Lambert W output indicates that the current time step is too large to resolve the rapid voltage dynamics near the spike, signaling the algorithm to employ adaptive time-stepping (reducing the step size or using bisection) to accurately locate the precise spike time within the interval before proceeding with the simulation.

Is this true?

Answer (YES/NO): YES